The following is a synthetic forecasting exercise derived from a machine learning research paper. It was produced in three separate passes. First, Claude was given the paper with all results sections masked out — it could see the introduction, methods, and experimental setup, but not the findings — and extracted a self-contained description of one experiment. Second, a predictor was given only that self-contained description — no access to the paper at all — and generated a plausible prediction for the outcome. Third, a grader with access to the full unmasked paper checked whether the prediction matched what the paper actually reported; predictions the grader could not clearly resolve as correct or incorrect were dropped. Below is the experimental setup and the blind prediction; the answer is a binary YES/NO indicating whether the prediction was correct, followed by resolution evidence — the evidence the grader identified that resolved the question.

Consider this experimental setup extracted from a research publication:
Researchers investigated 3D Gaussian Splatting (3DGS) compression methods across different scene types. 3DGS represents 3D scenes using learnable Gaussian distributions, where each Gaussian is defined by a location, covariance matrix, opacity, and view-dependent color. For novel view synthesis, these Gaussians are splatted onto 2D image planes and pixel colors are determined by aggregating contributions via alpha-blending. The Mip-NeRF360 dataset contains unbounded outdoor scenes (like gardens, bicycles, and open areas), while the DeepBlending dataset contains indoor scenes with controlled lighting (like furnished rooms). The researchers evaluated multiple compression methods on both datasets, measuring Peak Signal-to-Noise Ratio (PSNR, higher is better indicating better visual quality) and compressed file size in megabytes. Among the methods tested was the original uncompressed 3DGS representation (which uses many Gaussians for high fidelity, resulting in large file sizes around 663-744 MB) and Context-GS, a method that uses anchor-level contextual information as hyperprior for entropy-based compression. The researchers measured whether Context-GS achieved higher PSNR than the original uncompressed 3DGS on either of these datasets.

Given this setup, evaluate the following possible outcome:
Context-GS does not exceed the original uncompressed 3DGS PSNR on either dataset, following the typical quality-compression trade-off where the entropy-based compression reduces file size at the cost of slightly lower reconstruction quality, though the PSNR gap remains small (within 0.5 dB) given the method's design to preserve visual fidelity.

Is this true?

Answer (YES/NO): NO